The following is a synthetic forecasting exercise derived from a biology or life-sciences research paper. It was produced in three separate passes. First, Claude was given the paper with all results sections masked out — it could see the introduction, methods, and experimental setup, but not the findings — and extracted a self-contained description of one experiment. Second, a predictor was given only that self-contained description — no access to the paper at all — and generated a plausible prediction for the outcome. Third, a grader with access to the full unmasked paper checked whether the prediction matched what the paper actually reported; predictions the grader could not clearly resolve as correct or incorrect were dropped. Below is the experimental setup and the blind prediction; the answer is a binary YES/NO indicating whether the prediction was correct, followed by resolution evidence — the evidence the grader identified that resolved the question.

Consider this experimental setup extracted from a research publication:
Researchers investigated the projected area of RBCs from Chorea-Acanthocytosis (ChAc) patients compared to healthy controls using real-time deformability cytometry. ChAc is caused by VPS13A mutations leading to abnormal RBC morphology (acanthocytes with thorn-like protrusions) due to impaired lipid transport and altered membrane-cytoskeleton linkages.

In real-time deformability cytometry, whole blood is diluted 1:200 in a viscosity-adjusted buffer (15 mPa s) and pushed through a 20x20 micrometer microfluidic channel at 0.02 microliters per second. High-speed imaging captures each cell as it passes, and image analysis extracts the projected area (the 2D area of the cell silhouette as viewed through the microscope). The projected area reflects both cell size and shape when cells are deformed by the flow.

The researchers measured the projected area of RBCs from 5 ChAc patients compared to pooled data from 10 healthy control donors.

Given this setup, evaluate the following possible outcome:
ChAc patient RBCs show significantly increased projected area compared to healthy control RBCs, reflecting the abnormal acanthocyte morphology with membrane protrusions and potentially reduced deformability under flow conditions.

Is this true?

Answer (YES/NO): YES